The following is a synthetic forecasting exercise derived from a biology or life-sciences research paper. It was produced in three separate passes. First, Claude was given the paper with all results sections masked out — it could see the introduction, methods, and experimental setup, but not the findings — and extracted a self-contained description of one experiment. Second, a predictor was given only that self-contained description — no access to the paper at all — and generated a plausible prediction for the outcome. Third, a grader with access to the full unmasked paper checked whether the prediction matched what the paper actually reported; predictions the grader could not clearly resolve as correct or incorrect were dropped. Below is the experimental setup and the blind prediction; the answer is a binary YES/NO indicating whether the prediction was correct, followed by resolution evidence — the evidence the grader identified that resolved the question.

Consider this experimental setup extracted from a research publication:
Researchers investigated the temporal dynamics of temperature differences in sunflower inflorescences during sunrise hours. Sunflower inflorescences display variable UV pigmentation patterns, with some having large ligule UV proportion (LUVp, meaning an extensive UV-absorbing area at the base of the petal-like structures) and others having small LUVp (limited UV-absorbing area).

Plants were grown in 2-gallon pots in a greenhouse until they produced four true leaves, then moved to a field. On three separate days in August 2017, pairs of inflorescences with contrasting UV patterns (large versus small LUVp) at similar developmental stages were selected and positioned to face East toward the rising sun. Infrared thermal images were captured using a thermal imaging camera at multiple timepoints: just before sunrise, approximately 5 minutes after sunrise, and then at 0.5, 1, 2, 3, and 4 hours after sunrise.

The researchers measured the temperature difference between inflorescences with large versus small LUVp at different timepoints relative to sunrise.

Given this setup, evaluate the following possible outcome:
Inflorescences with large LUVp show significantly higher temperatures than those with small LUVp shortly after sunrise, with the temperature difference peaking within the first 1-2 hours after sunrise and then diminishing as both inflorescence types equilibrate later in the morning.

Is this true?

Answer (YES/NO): NO